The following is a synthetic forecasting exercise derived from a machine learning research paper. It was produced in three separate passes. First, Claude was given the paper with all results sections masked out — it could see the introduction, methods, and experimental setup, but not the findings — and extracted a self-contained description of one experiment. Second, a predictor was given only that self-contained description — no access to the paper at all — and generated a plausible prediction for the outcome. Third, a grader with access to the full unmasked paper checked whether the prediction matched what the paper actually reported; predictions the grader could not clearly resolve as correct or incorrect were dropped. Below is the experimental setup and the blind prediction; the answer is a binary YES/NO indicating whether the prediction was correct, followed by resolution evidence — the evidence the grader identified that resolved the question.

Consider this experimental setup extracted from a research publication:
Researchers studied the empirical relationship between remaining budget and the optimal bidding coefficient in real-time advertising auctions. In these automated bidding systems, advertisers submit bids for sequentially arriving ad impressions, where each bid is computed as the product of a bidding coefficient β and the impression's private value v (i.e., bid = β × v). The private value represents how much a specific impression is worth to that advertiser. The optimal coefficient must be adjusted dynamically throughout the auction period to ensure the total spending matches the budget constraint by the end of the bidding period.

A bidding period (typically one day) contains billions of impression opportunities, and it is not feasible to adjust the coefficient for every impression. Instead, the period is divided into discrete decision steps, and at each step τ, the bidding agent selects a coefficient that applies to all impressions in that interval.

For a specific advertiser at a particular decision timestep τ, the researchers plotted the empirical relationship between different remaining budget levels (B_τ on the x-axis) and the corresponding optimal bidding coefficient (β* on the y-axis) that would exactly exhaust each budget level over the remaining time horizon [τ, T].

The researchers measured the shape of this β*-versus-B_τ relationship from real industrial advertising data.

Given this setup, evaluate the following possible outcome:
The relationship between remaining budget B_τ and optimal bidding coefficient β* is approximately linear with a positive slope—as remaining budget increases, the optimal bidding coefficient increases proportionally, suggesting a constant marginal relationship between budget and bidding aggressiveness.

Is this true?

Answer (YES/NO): NO